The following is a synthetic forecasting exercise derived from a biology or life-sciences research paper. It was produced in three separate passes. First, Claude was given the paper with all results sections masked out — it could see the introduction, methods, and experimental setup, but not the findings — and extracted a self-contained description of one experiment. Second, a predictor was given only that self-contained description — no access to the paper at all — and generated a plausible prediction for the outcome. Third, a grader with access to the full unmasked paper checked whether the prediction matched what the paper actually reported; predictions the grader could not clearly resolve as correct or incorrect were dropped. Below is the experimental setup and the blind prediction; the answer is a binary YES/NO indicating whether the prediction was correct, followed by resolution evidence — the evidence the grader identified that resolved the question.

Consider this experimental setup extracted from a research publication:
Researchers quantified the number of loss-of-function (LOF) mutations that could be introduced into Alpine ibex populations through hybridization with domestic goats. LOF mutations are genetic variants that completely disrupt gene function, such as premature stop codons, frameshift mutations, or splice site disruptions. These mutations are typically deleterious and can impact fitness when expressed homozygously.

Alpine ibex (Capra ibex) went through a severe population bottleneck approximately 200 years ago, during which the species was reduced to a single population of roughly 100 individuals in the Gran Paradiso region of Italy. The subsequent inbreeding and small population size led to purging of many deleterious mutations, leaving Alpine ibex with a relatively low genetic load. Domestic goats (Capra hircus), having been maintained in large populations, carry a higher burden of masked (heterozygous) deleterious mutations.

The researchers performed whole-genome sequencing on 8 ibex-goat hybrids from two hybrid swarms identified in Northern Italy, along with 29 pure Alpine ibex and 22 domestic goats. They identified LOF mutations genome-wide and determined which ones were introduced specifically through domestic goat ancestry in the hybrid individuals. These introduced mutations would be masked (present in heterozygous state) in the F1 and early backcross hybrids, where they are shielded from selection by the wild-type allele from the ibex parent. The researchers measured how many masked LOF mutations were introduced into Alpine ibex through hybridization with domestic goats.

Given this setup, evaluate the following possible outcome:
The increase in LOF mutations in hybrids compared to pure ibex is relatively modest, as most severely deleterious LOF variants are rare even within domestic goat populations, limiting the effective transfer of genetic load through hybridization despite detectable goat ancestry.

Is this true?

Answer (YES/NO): NO